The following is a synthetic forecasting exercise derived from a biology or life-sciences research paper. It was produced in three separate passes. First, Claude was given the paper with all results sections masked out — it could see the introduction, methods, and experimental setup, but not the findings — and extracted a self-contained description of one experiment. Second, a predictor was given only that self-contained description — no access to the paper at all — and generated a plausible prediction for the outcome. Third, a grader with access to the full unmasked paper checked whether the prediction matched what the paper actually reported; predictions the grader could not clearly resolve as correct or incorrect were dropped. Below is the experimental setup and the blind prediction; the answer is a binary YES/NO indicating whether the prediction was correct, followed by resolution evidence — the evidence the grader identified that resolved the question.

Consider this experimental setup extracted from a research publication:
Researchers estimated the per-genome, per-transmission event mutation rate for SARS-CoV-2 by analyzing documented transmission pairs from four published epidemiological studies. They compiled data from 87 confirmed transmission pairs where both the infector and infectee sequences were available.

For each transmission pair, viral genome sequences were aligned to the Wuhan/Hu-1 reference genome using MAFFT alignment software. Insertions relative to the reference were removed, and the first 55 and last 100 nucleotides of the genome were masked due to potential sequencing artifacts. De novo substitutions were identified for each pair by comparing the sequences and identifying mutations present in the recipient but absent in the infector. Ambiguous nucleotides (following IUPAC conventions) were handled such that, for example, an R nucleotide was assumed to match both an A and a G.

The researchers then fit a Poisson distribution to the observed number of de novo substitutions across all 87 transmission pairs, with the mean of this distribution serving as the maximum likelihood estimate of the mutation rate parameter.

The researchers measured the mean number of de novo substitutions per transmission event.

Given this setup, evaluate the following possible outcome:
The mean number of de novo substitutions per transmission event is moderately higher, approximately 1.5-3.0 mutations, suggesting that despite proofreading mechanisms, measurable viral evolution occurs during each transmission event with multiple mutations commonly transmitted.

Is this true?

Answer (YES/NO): NO